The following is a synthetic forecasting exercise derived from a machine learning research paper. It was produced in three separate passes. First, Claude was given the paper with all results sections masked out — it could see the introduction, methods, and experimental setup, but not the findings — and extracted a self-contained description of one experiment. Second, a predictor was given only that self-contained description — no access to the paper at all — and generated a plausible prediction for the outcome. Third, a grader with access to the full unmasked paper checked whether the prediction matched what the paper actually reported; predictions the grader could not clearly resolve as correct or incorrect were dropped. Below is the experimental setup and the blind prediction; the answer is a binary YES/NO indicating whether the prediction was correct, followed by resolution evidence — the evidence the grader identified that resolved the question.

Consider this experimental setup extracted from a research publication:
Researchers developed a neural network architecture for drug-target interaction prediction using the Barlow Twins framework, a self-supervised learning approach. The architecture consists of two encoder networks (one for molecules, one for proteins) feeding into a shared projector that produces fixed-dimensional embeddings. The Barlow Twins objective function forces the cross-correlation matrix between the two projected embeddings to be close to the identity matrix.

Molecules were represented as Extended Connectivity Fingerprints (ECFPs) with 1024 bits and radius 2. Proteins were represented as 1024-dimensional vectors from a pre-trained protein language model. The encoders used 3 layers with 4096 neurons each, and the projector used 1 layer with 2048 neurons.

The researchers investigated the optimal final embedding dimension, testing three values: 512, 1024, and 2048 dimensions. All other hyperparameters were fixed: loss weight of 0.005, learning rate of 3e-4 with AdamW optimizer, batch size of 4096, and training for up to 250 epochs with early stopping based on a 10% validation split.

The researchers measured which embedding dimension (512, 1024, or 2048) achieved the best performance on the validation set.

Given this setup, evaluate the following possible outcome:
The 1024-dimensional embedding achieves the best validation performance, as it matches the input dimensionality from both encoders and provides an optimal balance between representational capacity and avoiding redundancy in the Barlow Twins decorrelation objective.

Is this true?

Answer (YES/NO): NO